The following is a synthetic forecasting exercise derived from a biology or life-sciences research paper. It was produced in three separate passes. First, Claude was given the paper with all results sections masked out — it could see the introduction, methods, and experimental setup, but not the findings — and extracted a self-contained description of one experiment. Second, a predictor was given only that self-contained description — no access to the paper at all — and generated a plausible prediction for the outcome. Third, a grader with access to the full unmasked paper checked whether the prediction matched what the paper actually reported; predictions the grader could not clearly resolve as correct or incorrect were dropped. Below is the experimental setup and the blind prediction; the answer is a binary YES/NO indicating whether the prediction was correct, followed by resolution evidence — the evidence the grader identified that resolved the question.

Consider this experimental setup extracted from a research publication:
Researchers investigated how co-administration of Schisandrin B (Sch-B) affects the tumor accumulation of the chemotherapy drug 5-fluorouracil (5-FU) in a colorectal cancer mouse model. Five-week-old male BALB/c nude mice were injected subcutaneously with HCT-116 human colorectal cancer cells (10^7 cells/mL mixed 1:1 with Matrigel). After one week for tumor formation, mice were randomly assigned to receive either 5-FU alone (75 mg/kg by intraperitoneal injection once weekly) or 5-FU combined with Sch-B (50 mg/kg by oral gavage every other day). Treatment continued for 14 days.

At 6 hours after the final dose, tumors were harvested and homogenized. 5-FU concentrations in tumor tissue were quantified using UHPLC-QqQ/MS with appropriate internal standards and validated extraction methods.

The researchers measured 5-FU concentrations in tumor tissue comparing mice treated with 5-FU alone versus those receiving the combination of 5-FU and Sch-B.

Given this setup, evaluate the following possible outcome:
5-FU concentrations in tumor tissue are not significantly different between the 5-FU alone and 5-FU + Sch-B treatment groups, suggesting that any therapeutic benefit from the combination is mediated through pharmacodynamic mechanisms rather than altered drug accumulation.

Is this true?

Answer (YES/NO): NO